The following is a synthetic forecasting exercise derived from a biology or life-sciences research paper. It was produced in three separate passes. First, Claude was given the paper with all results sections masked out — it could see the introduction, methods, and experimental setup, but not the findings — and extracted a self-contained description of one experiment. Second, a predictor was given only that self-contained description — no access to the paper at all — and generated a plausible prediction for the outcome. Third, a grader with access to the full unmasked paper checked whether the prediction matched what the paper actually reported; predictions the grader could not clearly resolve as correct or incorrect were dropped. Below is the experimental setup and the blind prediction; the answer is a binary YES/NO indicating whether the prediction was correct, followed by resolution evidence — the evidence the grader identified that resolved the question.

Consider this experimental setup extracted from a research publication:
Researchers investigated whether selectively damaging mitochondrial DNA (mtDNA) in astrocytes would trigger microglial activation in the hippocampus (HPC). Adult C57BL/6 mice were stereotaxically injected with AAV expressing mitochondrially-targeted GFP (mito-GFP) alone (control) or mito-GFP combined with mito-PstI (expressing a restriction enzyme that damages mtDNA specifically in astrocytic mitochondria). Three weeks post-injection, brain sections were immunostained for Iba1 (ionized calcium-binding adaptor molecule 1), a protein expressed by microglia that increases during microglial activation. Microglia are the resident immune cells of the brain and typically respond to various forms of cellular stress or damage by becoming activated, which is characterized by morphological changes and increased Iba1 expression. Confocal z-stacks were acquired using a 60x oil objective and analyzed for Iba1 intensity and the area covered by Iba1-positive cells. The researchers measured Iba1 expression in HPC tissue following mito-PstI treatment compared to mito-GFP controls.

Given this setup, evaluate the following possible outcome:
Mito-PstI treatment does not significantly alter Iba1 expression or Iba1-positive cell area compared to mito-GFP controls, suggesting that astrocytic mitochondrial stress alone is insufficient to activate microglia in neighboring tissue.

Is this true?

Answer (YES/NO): NO